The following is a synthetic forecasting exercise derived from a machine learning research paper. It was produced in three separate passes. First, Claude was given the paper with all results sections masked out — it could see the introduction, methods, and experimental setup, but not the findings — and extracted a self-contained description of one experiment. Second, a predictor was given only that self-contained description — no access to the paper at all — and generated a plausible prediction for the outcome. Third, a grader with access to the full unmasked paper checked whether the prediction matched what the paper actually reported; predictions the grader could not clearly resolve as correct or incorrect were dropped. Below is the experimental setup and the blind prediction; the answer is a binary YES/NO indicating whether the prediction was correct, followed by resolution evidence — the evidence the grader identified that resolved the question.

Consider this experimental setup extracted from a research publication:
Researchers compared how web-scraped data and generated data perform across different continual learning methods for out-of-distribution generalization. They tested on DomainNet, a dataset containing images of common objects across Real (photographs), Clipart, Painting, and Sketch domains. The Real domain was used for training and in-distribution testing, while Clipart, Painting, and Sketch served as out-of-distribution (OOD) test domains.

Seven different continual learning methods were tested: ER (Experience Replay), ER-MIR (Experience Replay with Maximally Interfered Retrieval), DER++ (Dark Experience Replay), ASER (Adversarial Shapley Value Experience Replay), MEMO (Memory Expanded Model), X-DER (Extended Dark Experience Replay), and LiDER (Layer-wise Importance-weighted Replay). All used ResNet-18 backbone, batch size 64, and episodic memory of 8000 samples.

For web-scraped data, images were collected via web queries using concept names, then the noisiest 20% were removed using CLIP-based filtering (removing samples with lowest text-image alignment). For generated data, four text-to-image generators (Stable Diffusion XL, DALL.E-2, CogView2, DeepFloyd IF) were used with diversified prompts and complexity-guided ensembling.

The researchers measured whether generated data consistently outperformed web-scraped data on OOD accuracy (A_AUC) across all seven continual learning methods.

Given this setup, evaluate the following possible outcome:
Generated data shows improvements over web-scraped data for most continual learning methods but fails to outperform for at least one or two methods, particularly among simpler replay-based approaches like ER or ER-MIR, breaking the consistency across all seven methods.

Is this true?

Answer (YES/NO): NO